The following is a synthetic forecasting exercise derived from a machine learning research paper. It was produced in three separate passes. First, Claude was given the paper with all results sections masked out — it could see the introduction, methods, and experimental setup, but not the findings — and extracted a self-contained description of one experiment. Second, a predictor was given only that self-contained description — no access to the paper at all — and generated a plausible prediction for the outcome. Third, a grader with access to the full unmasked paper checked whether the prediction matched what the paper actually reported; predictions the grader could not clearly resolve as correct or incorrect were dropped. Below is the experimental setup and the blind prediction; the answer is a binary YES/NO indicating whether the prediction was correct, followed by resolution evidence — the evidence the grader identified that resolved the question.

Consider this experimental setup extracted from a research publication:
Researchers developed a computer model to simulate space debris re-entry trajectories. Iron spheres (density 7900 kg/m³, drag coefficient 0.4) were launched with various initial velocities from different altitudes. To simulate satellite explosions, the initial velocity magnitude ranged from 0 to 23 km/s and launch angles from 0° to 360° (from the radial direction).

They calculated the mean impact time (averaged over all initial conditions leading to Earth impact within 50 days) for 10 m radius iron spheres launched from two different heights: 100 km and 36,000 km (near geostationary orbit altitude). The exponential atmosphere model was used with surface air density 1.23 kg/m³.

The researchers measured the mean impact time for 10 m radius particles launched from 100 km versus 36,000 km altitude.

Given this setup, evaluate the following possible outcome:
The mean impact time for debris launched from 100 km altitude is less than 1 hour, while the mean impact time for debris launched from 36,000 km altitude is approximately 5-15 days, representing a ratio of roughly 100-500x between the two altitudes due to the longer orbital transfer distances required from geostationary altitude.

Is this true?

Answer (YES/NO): NO